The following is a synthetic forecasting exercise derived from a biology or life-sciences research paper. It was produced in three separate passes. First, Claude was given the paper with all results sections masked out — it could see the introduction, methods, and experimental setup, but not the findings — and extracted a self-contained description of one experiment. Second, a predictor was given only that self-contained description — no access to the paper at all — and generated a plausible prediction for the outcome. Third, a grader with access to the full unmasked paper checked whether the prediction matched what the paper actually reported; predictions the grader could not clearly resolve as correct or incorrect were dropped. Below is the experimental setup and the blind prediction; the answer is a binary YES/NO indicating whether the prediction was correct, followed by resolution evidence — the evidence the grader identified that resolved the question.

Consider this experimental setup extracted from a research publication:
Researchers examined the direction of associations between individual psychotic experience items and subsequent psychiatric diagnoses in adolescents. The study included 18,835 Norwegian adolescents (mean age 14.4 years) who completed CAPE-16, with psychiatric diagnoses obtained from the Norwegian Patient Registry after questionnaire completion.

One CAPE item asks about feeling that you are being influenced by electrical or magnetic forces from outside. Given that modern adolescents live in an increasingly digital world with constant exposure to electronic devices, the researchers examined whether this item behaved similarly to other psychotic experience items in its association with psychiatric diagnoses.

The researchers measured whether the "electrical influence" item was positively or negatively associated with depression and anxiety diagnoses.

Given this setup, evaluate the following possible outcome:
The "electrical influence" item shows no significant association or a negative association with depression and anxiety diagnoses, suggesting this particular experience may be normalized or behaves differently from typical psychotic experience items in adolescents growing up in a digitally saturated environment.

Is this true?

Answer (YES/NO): YES